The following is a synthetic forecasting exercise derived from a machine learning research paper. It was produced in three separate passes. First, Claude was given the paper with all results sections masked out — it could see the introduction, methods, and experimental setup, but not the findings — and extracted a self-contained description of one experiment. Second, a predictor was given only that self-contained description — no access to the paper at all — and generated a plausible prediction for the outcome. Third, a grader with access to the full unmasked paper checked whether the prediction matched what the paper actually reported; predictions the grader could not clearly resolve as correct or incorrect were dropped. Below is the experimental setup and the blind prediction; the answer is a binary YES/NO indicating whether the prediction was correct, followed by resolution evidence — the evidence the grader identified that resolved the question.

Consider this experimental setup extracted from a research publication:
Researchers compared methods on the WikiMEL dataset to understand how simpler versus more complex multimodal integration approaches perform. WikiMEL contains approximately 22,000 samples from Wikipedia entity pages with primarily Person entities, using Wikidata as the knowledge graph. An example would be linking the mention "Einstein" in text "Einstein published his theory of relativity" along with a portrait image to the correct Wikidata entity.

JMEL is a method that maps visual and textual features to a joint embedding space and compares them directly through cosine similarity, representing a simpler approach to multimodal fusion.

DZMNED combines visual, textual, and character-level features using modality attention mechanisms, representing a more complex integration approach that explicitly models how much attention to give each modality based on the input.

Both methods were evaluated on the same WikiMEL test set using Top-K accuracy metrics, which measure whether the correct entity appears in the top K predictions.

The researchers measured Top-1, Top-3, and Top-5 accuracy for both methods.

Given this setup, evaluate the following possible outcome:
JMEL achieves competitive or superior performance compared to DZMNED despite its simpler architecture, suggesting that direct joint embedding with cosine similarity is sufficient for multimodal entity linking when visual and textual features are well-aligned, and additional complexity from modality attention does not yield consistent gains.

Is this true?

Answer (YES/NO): NO